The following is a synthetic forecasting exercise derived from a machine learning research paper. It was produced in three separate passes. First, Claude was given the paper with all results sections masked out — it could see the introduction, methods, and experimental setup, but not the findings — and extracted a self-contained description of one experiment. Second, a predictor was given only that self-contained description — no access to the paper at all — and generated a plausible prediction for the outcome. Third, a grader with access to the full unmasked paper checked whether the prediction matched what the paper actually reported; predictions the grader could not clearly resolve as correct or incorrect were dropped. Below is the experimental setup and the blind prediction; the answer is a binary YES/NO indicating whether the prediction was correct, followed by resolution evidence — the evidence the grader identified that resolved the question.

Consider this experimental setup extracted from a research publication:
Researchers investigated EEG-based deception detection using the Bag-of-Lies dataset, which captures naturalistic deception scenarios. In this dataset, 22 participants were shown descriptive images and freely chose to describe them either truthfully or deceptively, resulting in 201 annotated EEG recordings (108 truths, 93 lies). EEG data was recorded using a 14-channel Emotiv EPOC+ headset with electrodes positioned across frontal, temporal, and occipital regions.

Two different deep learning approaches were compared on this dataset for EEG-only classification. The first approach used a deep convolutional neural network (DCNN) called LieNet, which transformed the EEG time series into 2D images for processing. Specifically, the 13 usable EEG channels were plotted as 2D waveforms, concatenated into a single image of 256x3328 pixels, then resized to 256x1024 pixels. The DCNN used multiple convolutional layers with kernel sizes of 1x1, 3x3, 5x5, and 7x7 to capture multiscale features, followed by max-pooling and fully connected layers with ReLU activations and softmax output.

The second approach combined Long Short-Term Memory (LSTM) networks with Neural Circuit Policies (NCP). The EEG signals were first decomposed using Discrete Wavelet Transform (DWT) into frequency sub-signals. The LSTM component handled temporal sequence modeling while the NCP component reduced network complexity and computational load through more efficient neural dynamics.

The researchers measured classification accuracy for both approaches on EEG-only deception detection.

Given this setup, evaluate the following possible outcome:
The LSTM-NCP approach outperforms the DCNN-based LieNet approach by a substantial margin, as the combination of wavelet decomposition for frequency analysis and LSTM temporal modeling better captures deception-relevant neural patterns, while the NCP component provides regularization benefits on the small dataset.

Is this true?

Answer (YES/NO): NO